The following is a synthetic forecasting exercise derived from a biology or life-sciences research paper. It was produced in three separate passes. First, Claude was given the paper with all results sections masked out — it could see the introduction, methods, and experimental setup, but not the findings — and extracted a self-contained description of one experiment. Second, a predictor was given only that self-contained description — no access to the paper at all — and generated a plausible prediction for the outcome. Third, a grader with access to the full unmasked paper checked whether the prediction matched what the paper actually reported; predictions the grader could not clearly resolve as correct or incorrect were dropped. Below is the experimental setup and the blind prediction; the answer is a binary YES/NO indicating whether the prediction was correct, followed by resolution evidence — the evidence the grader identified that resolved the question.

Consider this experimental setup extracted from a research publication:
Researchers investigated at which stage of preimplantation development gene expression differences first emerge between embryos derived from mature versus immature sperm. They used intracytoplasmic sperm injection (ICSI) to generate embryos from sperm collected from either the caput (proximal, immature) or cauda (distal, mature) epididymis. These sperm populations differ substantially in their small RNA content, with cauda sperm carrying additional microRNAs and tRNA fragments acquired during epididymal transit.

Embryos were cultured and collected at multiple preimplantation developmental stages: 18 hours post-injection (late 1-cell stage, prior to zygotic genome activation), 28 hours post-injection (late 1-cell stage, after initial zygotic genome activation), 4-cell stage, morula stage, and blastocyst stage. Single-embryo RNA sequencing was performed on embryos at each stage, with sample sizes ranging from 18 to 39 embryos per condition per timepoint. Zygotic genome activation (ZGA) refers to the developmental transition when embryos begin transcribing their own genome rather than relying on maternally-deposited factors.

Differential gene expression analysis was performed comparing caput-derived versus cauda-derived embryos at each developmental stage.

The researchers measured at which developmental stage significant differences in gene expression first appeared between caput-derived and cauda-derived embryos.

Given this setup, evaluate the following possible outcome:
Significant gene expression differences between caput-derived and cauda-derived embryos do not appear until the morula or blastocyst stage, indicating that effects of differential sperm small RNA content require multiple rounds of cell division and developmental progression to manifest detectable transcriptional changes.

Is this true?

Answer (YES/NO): NO